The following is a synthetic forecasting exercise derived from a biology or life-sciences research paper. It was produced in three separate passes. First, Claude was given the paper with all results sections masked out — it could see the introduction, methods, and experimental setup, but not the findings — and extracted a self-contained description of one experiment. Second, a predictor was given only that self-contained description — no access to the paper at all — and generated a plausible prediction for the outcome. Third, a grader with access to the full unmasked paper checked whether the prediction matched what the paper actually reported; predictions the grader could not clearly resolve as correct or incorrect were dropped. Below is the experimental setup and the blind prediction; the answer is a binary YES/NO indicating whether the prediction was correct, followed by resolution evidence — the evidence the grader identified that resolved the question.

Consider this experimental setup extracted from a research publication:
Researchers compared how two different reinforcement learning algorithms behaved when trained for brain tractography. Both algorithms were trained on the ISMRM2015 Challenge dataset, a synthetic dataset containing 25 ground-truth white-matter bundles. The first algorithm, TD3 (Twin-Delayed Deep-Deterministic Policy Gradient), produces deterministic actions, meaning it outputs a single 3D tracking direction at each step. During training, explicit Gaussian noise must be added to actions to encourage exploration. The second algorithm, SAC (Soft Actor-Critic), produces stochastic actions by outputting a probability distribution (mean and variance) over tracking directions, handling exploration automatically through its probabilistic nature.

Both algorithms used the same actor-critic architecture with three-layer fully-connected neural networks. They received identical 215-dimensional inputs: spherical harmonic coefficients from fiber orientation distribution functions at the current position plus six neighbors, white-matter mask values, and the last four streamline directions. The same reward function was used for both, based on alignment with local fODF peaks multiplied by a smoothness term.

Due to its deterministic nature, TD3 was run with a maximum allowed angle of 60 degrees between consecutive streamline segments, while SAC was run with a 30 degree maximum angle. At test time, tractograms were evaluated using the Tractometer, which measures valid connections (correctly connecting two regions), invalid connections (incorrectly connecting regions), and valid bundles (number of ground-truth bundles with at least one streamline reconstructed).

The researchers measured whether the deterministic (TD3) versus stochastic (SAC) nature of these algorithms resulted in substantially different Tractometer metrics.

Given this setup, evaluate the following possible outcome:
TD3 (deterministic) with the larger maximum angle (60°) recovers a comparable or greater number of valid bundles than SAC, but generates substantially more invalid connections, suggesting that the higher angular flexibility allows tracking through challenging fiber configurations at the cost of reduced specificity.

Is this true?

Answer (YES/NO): NO